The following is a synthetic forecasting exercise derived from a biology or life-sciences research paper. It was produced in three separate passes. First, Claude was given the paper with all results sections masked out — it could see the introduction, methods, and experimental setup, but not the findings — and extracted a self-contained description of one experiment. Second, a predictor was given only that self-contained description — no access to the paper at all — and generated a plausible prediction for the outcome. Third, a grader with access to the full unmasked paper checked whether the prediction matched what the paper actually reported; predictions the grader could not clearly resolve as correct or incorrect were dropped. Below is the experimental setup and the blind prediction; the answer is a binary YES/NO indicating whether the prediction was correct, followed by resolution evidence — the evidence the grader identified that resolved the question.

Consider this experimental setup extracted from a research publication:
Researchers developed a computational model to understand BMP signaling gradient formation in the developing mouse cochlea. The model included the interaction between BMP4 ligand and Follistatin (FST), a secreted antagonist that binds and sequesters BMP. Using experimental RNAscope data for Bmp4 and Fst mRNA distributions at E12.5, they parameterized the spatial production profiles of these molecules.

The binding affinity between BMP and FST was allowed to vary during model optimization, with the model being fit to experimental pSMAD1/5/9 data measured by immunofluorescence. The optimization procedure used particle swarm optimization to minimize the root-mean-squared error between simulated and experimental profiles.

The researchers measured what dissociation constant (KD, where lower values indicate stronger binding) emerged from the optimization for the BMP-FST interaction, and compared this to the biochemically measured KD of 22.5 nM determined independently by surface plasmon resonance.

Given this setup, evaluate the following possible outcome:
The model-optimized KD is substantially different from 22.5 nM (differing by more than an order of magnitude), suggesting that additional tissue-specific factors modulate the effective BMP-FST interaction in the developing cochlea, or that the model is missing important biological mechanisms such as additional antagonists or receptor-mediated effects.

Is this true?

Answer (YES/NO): NO